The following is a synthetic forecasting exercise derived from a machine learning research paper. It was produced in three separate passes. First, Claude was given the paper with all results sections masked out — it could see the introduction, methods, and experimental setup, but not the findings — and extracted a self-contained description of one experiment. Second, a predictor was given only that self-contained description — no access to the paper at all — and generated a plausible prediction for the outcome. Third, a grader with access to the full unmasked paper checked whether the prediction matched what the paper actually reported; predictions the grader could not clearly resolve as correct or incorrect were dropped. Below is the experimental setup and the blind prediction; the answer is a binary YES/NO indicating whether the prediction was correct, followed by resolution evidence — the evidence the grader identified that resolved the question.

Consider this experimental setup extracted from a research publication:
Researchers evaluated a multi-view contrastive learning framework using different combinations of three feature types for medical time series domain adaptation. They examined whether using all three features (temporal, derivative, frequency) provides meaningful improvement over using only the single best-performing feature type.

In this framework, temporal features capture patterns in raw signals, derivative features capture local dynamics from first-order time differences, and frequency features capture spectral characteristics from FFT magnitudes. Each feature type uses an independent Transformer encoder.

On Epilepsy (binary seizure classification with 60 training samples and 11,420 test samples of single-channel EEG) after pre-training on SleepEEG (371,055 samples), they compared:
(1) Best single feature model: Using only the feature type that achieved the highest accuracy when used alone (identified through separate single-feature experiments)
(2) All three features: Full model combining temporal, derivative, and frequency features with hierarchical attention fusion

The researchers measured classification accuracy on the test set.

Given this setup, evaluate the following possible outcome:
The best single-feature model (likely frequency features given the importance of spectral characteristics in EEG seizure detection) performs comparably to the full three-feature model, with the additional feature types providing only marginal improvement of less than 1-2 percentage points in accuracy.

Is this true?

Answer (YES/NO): YES